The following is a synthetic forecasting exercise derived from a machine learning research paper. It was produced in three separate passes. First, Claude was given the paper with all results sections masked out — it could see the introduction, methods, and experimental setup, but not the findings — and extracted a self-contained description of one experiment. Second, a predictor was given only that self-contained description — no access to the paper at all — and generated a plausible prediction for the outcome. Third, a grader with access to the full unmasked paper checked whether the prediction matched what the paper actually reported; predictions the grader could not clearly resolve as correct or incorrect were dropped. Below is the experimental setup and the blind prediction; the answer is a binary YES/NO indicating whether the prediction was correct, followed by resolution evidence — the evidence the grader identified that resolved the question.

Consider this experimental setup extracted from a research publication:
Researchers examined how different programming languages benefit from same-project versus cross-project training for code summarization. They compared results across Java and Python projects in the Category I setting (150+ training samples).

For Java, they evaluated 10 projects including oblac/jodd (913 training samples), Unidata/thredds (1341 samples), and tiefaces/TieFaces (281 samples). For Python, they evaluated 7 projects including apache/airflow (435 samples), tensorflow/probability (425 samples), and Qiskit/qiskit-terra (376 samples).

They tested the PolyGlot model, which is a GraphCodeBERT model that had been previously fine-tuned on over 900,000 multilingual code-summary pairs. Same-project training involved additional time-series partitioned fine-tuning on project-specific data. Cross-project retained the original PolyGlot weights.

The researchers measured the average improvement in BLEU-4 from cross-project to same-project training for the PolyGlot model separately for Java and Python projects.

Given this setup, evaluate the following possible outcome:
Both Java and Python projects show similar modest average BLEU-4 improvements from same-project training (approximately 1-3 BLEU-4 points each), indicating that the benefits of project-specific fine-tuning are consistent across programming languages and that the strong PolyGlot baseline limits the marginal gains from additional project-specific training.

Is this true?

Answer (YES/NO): NO